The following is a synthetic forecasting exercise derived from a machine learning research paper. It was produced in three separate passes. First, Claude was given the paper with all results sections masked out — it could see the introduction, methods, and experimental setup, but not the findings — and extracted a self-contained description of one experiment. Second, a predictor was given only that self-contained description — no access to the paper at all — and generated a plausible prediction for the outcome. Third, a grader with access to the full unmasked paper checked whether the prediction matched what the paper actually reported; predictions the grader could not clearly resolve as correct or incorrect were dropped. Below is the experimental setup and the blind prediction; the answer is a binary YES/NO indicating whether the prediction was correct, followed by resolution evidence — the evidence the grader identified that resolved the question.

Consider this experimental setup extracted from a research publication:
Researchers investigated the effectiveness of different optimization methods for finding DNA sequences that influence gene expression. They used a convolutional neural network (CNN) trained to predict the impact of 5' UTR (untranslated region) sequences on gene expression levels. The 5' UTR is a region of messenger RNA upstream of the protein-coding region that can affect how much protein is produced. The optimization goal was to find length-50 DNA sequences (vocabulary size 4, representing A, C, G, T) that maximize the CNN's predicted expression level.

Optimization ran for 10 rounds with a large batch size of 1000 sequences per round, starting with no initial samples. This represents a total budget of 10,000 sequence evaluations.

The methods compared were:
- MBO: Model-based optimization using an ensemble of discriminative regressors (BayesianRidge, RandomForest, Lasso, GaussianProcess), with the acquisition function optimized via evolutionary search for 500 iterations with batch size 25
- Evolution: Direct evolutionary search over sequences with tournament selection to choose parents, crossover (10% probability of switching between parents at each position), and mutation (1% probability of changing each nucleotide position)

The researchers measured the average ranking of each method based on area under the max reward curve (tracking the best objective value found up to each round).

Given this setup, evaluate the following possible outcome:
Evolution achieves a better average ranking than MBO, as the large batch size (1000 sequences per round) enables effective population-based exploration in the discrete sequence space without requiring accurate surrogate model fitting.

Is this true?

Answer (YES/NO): YES